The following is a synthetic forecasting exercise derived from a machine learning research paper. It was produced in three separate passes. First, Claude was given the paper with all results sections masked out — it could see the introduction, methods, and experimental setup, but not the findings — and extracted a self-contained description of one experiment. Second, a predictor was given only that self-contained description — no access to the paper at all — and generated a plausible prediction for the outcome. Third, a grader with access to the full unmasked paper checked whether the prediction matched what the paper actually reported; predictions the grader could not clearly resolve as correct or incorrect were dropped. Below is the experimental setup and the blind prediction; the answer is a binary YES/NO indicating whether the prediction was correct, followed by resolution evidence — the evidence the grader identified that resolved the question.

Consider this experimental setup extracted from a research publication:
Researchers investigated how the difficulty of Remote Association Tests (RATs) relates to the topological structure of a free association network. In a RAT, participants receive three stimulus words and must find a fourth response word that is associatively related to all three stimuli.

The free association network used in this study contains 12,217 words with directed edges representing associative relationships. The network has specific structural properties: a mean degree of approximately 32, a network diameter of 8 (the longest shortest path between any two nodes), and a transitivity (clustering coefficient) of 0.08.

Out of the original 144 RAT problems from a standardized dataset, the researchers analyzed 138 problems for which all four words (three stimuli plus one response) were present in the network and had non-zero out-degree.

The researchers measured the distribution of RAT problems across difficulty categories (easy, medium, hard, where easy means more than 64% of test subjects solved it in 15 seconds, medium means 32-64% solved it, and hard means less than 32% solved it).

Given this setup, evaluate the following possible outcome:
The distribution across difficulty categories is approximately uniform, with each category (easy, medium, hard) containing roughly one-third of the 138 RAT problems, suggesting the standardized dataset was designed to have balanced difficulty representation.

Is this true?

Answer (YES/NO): NO